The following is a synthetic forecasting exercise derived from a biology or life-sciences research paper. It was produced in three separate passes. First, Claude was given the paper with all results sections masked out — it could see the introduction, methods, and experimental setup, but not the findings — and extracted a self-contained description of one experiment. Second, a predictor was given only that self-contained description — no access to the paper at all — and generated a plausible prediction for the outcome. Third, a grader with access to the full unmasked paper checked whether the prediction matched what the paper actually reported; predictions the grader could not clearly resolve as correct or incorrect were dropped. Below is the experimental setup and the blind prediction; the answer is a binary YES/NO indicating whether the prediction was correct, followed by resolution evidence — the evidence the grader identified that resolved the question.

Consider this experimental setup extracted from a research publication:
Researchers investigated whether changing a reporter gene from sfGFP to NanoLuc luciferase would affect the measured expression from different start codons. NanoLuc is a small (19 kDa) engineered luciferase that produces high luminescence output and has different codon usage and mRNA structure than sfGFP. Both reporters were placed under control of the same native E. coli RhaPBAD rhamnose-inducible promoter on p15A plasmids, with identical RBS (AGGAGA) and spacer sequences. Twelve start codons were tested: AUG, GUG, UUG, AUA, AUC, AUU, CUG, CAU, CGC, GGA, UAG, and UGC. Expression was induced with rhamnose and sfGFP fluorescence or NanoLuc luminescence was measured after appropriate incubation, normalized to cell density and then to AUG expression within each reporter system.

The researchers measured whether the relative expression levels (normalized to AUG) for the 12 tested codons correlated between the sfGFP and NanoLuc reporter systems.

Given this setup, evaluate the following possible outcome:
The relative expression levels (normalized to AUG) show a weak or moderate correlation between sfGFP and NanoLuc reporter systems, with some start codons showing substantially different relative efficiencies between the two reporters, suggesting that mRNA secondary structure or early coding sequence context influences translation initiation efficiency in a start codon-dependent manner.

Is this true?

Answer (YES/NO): NO